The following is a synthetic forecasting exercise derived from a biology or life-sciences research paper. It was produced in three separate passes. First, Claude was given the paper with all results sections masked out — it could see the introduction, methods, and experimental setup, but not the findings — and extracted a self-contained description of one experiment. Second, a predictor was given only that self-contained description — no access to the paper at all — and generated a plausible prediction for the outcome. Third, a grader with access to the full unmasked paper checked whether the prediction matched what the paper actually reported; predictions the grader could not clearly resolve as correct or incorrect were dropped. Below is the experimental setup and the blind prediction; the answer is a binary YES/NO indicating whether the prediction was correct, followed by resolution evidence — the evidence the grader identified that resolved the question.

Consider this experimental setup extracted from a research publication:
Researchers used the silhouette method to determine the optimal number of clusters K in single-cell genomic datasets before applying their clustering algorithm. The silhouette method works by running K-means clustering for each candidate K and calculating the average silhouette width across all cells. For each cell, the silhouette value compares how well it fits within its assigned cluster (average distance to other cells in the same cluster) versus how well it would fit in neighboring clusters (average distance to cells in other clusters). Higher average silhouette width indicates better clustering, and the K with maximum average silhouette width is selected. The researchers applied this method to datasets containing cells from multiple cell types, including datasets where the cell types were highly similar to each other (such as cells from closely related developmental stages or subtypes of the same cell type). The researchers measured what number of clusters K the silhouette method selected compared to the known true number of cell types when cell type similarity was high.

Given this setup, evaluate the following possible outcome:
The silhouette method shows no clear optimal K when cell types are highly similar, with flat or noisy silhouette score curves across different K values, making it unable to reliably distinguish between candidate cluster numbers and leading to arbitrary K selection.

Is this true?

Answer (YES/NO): NO